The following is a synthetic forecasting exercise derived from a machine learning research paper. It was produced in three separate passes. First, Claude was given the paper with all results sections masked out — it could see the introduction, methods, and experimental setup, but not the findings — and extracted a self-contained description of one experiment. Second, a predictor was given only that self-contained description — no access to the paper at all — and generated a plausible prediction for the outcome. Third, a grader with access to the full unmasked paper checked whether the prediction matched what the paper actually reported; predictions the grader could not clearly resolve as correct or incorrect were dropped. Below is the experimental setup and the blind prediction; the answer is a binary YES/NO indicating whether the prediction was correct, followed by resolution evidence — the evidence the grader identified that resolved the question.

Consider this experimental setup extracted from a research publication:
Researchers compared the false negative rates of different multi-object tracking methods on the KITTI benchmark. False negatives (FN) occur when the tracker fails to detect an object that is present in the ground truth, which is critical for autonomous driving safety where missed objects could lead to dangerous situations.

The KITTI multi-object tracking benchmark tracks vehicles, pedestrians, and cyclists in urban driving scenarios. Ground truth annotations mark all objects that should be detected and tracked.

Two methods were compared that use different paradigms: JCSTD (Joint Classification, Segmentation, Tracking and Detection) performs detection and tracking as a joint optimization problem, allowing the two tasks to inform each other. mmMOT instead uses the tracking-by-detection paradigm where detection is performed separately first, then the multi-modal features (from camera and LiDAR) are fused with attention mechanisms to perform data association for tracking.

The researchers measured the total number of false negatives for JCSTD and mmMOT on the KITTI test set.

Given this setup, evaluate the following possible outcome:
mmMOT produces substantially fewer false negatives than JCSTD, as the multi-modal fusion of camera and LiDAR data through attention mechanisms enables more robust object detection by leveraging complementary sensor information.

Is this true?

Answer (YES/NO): NO